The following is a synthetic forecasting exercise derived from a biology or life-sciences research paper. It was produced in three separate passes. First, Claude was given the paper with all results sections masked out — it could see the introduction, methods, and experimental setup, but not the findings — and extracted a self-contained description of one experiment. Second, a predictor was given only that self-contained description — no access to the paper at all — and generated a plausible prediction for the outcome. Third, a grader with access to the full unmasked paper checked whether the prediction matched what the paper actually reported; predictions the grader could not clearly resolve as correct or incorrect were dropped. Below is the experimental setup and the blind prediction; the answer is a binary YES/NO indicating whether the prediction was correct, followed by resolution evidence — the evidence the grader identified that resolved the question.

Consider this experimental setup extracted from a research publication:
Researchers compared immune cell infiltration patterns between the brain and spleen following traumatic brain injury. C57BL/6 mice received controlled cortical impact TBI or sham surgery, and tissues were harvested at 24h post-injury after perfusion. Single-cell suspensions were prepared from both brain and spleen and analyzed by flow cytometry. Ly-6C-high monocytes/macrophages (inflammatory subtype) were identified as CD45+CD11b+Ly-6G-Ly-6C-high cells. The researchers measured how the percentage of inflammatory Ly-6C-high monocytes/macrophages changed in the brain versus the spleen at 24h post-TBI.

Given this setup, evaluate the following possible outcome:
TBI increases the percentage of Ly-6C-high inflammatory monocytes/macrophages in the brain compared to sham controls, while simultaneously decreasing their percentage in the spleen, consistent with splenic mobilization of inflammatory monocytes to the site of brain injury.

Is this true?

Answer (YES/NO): YES